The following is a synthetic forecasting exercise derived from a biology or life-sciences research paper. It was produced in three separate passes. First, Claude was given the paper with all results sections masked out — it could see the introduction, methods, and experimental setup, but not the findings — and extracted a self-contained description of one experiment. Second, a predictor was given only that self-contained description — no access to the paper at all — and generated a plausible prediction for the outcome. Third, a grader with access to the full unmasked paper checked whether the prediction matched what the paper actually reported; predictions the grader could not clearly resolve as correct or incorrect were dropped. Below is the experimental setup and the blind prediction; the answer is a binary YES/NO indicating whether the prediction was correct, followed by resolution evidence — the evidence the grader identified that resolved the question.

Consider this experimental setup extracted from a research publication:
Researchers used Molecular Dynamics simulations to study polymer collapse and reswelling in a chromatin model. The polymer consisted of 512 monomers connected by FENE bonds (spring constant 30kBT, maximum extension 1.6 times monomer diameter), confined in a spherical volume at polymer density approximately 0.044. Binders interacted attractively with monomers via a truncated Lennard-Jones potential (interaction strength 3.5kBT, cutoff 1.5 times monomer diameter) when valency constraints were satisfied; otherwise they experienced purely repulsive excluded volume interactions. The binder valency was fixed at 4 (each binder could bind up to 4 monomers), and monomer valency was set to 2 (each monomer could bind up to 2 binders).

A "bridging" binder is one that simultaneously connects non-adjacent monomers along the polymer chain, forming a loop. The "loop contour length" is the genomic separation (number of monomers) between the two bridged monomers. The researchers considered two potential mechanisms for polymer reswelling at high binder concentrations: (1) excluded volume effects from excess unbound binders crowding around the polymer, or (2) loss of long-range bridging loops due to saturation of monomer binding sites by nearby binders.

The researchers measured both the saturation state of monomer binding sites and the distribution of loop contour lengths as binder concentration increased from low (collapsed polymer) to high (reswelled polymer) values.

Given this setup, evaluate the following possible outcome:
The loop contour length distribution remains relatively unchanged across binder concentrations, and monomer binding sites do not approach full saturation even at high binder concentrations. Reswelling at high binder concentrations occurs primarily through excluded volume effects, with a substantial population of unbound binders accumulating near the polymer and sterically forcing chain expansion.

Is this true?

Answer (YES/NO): NO